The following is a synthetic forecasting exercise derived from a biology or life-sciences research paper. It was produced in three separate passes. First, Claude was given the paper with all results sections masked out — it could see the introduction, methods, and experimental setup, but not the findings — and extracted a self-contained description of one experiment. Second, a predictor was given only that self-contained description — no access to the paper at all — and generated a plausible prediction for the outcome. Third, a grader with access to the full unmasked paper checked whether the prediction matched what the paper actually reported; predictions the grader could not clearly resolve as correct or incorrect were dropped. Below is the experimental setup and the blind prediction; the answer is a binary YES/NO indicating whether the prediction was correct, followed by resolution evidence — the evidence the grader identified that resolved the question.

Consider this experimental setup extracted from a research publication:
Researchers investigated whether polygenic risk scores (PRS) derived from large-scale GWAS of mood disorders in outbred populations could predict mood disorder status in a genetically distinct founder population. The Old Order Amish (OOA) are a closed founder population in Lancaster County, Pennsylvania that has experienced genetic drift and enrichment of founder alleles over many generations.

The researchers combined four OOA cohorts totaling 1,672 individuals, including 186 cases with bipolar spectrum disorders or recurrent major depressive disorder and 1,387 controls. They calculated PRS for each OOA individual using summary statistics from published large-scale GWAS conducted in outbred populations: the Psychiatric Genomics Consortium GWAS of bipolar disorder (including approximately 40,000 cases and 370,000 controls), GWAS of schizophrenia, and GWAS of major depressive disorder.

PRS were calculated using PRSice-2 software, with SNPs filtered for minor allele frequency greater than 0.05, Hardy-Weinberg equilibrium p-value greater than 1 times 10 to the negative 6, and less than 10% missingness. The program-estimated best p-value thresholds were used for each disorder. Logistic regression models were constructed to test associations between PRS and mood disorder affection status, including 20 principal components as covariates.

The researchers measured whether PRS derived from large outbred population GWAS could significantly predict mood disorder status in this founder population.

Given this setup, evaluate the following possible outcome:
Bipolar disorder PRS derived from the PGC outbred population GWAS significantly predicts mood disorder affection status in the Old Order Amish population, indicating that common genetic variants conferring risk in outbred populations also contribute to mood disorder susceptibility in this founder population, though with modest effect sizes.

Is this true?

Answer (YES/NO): YES